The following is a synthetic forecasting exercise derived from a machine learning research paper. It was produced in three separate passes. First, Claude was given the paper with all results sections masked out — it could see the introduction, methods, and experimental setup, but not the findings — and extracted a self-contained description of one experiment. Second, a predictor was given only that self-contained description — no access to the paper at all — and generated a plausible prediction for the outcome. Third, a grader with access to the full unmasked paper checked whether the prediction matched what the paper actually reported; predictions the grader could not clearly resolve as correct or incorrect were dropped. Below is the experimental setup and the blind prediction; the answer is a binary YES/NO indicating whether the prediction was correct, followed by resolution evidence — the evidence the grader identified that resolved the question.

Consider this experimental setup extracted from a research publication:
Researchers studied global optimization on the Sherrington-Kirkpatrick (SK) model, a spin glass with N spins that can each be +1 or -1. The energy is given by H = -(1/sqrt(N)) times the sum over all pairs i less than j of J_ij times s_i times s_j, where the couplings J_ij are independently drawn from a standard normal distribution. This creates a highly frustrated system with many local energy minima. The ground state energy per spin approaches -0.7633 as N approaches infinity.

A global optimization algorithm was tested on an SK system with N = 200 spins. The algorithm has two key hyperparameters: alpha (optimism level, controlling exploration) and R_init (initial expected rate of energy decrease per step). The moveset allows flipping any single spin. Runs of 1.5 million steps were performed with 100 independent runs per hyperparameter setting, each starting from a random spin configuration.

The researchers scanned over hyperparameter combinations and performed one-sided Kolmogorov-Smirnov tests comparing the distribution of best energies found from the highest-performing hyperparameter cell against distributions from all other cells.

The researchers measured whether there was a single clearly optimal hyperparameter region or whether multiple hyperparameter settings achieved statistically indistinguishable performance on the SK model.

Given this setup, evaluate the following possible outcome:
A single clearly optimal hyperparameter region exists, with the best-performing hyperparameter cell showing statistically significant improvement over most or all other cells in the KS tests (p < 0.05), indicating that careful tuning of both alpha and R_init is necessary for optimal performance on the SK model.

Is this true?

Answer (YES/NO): NO